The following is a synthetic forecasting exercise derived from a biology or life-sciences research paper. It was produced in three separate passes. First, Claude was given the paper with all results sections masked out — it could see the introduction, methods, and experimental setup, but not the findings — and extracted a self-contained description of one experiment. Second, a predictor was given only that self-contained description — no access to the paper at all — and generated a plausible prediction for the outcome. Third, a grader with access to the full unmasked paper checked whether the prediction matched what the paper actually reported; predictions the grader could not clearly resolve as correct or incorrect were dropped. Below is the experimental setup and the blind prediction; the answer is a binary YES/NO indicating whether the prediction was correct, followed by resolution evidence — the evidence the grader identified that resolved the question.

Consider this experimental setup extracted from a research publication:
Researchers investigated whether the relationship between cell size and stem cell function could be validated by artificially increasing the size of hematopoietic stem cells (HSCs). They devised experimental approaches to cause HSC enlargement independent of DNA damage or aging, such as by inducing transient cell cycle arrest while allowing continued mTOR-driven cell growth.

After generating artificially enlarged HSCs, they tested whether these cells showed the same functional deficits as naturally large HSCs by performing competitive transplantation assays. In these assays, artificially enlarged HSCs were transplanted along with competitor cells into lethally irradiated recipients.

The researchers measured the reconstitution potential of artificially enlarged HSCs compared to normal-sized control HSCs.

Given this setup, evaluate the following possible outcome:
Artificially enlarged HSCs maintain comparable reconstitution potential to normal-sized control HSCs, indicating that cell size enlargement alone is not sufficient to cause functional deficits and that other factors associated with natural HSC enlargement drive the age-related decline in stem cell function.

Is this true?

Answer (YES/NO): NO